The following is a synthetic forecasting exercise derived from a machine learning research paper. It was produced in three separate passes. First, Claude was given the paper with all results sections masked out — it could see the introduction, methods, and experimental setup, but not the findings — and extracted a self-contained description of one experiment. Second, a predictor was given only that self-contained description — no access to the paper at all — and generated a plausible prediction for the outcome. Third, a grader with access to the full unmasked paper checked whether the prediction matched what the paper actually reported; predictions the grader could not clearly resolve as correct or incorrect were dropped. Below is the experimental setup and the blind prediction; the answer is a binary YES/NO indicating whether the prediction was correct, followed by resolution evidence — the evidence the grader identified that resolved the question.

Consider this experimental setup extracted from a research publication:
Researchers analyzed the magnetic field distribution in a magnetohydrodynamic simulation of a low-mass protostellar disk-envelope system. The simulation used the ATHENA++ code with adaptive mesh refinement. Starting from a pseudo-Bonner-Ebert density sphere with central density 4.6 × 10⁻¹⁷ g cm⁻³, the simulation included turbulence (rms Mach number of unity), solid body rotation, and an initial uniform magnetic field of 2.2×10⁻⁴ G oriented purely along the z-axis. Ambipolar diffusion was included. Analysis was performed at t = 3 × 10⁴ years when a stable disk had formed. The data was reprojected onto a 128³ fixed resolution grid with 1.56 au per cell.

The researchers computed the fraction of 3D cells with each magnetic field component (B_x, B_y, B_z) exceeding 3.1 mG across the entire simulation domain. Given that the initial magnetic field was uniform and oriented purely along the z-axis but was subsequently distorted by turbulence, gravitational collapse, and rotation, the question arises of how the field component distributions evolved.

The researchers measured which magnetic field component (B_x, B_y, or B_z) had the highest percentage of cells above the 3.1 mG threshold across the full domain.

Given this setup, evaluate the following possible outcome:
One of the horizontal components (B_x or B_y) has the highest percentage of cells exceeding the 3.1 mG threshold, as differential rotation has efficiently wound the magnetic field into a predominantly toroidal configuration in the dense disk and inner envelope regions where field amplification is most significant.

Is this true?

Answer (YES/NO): YES